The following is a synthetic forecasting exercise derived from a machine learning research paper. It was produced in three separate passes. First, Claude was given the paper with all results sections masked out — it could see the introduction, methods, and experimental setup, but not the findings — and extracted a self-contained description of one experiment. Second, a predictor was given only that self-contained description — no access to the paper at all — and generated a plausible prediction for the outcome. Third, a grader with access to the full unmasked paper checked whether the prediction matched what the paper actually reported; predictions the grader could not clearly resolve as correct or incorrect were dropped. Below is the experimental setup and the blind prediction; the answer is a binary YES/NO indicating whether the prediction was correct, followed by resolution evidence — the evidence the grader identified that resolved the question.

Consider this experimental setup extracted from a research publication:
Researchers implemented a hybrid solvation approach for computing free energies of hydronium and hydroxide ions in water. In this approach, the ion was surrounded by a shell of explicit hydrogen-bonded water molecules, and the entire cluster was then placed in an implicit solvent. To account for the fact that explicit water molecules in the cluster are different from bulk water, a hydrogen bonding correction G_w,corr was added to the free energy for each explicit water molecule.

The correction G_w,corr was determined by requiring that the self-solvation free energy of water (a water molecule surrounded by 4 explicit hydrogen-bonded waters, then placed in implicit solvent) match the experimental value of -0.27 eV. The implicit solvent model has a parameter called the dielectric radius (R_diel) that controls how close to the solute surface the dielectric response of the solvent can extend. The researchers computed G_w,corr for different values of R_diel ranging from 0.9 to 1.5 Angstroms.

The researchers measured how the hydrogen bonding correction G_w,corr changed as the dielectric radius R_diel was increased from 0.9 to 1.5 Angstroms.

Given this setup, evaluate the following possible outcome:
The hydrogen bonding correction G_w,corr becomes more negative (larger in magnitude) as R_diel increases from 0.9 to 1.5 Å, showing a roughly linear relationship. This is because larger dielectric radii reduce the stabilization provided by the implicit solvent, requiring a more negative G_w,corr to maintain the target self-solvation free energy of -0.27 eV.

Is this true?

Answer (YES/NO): NO